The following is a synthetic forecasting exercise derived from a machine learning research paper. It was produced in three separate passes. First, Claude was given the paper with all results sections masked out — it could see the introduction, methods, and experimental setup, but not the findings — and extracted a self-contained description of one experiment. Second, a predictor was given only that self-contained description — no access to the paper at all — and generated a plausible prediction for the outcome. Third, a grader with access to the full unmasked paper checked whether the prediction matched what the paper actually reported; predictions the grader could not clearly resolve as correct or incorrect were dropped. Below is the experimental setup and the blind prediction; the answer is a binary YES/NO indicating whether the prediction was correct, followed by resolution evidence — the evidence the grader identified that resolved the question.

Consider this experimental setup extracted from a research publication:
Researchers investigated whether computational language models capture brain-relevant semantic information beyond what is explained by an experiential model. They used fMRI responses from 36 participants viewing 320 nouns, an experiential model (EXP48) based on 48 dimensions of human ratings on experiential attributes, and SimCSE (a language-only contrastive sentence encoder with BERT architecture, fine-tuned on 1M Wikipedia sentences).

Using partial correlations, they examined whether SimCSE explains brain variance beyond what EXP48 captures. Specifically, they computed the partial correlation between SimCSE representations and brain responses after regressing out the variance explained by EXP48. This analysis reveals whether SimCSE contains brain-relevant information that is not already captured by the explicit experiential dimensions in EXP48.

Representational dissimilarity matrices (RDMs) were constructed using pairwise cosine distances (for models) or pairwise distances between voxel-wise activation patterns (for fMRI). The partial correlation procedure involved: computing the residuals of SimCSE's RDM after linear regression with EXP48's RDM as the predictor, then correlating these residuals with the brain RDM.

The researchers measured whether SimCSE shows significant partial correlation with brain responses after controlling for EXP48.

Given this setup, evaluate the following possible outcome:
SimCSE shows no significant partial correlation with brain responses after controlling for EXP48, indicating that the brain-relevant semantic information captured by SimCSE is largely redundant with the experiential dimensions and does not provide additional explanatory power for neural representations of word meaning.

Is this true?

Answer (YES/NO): NO